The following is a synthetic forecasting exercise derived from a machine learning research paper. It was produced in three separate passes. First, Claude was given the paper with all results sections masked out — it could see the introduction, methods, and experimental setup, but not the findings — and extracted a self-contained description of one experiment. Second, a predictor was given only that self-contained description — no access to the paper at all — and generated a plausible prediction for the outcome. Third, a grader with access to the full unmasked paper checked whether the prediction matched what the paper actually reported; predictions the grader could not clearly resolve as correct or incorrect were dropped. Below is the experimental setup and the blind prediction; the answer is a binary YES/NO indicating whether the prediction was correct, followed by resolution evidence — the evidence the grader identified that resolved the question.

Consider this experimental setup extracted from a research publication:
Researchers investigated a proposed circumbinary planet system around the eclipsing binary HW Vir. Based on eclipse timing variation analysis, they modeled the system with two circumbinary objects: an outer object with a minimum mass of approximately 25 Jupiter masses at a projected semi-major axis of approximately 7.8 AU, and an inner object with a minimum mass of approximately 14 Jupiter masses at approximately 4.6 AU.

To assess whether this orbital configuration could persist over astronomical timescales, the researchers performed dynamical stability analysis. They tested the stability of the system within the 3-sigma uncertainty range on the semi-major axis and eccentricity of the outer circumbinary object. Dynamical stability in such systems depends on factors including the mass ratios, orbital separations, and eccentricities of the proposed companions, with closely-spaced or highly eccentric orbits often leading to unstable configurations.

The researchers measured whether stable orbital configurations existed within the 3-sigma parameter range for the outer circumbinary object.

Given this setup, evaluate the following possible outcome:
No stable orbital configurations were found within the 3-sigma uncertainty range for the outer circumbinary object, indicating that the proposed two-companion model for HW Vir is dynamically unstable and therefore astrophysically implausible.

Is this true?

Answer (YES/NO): YES